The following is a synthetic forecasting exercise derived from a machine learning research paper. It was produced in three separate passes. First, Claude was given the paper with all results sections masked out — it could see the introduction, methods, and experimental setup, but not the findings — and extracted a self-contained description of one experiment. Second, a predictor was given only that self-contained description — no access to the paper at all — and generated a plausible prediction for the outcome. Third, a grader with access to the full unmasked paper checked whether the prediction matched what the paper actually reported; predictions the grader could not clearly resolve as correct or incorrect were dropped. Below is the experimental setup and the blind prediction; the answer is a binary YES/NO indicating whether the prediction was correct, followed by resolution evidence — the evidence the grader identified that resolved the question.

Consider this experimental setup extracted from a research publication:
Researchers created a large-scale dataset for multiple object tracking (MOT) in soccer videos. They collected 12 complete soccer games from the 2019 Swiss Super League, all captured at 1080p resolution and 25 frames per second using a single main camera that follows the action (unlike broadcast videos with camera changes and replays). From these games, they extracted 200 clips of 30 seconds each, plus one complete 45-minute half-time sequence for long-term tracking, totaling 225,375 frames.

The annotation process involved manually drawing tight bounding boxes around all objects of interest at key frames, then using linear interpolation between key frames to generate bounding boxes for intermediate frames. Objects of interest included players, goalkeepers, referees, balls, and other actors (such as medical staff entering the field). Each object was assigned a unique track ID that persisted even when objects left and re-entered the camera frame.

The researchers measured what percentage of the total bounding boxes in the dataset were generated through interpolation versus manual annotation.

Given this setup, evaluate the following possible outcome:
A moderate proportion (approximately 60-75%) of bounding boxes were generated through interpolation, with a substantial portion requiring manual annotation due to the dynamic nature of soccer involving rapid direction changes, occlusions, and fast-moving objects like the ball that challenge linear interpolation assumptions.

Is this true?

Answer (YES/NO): NO